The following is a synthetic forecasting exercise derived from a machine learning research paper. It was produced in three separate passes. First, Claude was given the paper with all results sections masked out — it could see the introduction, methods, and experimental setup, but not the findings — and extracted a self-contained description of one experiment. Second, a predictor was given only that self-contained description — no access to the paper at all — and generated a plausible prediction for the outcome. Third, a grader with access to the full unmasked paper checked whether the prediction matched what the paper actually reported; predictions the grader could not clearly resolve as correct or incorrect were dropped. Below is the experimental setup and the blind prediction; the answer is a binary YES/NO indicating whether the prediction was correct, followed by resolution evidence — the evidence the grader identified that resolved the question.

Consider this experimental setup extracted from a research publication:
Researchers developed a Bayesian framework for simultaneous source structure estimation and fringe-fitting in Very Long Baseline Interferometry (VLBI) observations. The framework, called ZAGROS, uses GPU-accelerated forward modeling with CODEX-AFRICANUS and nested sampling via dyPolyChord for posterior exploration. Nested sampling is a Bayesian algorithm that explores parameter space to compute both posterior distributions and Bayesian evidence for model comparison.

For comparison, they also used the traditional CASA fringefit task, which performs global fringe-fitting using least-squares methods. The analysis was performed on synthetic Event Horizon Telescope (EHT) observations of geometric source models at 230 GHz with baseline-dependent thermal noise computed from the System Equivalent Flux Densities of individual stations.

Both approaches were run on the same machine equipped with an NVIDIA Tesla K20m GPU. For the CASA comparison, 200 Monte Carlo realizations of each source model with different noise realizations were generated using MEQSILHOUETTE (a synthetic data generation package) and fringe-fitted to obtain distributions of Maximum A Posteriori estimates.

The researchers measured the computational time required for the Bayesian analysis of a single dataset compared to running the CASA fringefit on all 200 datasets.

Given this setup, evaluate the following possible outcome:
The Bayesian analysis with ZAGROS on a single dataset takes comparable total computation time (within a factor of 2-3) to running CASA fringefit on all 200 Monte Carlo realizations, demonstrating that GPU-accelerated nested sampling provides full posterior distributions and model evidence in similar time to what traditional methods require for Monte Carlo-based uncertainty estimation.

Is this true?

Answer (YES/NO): NO